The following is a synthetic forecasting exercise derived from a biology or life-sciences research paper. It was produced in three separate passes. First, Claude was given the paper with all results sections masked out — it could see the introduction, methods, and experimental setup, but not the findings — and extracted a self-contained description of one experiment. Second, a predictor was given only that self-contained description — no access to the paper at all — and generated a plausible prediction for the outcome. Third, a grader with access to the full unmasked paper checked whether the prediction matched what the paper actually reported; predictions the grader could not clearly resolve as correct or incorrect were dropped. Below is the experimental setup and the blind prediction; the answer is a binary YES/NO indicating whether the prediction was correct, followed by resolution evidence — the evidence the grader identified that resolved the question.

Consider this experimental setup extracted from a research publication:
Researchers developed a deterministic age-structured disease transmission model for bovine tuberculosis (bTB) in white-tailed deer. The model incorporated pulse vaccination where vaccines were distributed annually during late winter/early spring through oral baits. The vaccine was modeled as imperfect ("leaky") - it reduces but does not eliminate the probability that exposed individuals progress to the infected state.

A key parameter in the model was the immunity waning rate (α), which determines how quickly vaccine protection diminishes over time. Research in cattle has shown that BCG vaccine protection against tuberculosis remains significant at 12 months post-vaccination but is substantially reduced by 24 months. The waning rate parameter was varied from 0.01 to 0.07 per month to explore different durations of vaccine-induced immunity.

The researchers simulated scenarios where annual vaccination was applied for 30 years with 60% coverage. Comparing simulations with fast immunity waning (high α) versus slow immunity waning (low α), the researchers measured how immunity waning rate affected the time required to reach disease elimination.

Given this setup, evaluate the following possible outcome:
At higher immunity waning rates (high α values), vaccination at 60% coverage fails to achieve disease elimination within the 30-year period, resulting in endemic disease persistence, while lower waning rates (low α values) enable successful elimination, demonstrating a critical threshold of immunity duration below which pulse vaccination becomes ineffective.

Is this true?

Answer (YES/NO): NO